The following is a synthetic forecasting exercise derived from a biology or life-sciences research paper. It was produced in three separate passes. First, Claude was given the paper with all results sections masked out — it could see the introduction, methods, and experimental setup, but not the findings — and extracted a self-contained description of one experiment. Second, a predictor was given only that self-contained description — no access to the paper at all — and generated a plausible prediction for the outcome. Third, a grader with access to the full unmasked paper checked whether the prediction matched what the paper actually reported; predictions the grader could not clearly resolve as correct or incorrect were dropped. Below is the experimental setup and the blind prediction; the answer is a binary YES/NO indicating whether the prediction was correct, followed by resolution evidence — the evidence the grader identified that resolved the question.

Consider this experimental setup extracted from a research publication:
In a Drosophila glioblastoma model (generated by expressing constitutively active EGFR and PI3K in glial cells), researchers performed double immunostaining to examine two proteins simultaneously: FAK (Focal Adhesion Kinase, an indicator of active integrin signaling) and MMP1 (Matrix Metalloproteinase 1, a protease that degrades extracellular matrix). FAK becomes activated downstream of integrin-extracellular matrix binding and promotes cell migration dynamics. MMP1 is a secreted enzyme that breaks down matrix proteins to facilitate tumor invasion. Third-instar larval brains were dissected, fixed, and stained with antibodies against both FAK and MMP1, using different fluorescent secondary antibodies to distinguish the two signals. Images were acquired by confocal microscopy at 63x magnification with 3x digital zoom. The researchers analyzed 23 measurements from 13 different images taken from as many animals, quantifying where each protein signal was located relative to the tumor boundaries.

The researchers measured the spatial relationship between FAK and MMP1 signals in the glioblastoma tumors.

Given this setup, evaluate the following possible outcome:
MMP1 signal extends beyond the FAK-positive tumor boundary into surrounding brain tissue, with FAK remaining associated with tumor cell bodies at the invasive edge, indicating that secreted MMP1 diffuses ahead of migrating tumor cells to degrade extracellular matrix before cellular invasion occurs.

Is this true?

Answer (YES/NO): YES